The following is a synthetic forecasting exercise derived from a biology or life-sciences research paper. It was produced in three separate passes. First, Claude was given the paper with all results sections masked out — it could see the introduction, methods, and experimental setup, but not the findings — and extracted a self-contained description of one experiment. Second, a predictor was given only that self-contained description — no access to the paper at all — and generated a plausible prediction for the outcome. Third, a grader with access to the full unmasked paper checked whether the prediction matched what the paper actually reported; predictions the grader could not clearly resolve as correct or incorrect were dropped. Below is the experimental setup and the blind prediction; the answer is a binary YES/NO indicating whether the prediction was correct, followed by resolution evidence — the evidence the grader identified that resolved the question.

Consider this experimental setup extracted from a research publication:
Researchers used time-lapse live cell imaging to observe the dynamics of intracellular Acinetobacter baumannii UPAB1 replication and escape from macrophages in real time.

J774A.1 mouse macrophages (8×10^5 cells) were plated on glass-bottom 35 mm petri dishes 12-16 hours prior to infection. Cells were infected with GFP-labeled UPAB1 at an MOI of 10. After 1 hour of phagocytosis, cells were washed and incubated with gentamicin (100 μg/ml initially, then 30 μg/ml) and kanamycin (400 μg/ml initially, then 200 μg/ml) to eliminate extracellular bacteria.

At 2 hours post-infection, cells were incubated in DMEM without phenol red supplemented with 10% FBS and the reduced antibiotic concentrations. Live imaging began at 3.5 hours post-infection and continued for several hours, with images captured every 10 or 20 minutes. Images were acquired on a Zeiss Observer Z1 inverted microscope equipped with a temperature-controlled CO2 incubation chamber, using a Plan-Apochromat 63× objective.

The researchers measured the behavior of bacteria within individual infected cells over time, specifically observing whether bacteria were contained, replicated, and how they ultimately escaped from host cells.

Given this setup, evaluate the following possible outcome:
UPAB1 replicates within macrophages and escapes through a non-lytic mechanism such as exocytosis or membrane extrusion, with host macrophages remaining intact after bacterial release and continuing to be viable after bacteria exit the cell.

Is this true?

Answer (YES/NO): NO